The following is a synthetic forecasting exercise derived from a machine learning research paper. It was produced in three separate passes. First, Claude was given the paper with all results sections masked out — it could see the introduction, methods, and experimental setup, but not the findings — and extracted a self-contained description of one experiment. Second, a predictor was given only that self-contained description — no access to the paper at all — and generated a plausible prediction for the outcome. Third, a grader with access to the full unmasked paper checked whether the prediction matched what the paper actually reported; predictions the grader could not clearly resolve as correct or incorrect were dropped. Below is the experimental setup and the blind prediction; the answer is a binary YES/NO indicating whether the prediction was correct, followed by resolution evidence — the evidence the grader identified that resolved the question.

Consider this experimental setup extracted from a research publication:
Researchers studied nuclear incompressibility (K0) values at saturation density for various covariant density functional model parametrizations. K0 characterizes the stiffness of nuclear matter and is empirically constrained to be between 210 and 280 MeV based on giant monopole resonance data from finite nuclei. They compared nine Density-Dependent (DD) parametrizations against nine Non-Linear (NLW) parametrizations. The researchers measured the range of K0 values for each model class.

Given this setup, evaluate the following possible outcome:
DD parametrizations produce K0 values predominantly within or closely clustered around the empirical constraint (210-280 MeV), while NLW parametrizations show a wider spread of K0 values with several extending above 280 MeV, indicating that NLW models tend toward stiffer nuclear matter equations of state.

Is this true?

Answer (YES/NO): YES